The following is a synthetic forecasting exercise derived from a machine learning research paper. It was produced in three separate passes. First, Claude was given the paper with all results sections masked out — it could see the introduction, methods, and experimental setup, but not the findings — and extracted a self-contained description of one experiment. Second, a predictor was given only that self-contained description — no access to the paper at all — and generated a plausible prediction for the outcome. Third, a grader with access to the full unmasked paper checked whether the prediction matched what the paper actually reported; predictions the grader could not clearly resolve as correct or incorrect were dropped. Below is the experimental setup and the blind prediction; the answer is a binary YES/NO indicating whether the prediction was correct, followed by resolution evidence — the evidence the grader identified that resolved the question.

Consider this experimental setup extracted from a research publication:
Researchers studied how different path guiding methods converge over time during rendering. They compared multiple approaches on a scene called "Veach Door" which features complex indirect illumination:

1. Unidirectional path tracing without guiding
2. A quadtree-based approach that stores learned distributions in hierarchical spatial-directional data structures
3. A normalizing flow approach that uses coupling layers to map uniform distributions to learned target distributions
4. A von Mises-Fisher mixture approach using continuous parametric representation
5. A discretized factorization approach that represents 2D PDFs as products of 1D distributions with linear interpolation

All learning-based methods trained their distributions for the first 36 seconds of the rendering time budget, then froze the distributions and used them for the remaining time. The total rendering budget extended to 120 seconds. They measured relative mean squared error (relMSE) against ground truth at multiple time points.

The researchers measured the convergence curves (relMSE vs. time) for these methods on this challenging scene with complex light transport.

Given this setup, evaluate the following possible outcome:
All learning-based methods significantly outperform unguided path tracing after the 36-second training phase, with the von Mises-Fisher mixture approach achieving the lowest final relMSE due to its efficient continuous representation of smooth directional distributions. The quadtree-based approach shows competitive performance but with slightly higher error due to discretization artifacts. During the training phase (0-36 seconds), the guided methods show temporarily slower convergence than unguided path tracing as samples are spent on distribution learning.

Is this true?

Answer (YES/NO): NO